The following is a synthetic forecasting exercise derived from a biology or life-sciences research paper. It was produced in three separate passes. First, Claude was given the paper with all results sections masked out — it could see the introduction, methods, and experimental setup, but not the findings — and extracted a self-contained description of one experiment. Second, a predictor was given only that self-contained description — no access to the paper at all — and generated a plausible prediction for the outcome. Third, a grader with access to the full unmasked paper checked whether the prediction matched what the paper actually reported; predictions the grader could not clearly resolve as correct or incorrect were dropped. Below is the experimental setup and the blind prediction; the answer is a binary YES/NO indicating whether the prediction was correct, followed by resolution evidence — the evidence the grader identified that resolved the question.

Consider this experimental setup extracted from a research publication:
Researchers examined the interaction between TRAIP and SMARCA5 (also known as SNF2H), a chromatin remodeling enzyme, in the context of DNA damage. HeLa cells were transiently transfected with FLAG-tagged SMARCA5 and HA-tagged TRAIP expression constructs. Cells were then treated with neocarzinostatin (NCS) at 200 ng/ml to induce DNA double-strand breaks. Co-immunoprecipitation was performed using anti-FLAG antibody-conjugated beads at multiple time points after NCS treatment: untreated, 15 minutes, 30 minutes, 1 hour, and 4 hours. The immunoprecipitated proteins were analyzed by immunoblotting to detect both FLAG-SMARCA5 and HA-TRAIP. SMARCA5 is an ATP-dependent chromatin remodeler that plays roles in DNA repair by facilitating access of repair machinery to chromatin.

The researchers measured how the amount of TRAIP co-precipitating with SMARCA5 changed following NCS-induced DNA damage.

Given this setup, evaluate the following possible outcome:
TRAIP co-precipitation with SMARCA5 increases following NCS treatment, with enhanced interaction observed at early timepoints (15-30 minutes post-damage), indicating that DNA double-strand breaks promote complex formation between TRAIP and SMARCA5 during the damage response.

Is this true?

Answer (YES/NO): NO